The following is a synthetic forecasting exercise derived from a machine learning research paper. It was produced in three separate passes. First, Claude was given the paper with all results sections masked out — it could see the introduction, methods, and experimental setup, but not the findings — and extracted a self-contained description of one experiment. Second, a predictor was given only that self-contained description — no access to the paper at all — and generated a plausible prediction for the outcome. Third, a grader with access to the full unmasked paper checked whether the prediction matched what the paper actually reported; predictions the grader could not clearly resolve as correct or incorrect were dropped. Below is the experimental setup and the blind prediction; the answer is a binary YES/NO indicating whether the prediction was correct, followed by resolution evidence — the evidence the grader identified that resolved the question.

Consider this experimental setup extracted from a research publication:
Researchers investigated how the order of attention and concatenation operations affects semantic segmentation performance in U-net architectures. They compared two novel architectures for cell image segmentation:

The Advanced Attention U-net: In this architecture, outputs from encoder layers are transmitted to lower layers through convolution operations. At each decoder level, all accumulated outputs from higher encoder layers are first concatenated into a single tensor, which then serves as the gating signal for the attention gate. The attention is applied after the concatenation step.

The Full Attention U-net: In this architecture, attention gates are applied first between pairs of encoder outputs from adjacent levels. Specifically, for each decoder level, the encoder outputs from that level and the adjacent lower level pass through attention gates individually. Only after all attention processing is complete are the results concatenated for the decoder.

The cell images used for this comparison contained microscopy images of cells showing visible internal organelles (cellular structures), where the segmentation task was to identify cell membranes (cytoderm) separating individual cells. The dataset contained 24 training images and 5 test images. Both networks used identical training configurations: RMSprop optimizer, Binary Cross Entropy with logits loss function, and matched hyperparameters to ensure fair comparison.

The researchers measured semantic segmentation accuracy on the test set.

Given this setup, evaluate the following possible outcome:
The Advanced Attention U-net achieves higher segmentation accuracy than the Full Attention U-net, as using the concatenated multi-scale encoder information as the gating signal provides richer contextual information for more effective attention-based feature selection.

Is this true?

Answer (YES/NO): YES